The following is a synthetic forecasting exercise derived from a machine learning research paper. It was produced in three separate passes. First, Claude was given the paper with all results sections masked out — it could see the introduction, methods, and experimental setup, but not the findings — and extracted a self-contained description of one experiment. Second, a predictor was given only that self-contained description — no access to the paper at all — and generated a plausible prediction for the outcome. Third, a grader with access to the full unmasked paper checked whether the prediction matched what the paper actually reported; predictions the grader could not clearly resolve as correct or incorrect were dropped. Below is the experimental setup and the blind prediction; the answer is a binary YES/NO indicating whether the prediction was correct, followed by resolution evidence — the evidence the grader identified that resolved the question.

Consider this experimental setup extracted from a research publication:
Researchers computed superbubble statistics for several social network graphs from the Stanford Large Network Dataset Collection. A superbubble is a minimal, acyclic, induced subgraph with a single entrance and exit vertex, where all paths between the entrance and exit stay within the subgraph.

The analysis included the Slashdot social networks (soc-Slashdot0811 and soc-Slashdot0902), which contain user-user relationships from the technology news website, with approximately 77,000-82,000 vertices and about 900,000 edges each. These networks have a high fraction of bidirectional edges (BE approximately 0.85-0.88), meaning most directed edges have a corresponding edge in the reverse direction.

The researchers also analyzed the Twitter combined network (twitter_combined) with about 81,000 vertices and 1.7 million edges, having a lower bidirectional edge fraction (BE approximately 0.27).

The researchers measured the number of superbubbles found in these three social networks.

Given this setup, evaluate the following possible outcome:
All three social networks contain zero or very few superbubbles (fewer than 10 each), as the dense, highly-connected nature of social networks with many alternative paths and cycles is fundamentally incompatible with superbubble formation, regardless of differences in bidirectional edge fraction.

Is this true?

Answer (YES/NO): YES